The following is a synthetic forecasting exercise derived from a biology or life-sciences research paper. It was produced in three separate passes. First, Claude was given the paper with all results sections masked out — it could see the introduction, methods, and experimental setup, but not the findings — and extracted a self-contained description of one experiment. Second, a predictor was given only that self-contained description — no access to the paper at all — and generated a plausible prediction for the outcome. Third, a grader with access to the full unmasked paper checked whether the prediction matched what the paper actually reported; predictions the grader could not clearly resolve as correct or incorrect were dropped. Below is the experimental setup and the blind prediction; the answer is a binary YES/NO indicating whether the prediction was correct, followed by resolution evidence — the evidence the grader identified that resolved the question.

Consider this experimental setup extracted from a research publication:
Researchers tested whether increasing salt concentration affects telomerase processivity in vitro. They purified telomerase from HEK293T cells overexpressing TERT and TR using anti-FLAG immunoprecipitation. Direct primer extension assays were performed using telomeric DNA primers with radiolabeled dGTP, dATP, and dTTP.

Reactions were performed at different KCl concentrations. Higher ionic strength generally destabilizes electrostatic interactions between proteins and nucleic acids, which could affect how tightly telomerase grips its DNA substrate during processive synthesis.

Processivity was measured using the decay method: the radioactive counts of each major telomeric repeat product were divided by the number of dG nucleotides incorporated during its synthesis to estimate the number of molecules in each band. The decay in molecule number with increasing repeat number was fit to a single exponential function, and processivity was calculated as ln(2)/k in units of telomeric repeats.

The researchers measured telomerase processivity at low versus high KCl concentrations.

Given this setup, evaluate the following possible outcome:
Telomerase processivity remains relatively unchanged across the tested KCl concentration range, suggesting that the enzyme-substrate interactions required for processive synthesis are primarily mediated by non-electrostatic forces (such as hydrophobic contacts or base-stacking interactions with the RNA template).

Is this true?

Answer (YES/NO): NO